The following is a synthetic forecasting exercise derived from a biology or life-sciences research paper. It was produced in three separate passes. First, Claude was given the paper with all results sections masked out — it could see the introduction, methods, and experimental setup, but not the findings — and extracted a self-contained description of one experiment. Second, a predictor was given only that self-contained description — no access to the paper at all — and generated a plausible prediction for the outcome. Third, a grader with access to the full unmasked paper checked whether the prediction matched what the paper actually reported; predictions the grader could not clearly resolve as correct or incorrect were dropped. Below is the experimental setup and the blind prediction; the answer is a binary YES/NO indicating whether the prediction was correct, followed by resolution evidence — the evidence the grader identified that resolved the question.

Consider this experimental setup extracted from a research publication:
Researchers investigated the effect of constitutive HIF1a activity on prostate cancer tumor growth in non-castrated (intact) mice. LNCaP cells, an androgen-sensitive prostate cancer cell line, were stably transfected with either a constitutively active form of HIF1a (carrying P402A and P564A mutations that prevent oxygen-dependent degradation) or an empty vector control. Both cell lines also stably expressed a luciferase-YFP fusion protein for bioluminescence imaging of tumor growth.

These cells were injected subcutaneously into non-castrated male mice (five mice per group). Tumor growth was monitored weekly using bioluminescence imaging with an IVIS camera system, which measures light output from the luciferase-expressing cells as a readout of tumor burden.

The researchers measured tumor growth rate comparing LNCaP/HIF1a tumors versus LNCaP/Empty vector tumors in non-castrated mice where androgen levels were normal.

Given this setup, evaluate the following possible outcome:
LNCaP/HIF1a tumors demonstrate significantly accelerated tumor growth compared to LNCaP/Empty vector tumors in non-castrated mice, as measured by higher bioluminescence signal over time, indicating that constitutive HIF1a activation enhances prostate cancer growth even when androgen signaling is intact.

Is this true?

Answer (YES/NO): YES